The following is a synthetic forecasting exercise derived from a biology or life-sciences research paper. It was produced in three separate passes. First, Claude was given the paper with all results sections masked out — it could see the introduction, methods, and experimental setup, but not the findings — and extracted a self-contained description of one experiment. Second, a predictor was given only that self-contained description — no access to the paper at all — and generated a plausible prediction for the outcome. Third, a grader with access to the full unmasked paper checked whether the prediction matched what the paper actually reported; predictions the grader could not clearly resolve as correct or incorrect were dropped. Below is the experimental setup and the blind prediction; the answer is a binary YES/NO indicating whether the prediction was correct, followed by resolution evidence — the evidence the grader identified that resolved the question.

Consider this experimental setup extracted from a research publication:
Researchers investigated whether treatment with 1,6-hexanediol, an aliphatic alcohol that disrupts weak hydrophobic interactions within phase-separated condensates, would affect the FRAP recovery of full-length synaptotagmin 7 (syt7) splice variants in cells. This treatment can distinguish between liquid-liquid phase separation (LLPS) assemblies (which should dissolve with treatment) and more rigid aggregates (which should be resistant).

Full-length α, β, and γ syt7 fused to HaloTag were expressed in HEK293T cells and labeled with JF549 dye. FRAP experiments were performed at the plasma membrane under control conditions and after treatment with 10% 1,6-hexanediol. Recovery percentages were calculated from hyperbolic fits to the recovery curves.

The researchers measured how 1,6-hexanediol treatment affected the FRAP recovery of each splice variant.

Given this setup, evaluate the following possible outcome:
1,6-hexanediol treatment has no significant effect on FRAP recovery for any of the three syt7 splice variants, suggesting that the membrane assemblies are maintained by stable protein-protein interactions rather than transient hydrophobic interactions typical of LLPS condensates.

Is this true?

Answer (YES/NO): NO